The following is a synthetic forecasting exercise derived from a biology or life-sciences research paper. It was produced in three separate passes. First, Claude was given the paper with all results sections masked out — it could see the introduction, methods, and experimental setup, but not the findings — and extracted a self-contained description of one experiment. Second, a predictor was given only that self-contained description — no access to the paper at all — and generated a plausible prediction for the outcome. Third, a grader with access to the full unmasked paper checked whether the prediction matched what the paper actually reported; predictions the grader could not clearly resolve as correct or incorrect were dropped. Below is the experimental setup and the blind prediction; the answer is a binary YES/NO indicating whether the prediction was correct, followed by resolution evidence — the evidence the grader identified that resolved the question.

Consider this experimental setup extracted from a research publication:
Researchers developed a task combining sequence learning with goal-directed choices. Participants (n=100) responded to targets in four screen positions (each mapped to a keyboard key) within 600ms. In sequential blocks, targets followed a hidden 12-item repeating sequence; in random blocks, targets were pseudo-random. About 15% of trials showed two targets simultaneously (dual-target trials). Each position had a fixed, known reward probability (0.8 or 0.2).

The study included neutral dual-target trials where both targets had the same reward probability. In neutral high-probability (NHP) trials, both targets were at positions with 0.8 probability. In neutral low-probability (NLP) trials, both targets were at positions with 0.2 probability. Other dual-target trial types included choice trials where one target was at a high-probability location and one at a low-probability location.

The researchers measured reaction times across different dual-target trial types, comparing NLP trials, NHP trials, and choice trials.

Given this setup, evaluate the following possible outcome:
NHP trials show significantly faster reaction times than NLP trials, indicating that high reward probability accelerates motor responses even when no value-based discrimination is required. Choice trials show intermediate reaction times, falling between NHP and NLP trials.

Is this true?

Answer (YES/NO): NO